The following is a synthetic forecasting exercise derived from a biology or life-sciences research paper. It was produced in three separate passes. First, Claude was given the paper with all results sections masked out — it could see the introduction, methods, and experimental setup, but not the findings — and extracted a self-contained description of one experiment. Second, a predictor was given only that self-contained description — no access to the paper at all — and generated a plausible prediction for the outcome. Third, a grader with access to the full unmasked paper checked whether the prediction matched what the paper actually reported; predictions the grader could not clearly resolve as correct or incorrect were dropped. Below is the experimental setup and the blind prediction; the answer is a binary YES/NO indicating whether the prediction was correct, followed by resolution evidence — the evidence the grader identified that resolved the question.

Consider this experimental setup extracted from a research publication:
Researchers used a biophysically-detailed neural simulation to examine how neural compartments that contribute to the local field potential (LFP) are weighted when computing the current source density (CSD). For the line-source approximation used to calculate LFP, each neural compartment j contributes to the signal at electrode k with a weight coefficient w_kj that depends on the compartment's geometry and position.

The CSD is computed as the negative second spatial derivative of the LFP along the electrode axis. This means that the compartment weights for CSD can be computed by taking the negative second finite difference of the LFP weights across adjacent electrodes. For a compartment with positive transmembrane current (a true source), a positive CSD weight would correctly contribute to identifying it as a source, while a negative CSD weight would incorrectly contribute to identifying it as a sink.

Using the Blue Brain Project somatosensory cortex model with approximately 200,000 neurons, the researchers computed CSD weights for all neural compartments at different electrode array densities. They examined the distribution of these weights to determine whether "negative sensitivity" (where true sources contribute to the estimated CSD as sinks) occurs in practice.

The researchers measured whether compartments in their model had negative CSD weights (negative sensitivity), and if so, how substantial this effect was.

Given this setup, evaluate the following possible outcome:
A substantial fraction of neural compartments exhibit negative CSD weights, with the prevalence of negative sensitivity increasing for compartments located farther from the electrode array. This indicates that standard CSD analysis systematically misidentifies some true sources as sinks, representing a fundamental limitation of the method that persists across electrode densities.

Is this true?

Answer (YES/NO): NO